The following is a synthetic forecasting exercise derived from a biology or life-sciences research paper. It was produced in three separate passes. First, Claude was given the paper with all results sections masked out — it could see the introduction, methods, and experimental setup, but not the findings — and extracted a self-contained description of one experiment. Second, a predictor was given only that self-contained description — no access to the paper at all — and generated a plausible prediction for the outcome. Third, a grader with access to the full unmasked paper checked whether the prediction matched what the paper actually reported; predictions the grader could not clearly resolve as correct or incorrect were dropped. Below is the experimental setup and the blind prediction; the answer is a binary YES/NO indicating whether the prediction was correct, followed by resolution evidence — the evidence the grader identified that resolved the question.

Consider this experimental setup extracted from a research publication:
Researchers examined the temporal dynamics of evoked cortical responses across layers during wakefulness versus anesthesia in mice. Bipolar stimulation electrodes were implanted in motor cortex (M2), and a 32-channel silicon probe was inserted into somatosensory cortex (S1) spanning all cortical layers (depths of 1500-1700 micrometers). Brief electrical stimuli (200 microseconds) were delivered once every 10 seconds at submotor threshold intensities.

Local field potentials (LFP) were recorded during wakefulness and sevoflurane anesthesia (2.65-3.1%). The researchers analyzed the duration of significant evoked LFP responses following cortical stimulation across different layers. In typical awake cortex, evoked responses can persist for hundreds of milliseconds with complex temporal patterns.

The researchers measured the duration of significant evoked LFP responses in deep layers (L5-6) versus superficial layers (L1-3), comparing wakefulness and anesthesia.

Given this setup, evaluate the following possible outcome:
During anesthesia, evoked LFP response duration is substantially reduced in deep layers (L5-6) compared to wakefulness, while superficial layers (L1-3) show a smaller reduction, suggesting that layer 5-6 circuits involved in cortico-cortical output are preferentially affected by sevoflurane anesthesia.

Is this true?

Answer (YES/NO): NO